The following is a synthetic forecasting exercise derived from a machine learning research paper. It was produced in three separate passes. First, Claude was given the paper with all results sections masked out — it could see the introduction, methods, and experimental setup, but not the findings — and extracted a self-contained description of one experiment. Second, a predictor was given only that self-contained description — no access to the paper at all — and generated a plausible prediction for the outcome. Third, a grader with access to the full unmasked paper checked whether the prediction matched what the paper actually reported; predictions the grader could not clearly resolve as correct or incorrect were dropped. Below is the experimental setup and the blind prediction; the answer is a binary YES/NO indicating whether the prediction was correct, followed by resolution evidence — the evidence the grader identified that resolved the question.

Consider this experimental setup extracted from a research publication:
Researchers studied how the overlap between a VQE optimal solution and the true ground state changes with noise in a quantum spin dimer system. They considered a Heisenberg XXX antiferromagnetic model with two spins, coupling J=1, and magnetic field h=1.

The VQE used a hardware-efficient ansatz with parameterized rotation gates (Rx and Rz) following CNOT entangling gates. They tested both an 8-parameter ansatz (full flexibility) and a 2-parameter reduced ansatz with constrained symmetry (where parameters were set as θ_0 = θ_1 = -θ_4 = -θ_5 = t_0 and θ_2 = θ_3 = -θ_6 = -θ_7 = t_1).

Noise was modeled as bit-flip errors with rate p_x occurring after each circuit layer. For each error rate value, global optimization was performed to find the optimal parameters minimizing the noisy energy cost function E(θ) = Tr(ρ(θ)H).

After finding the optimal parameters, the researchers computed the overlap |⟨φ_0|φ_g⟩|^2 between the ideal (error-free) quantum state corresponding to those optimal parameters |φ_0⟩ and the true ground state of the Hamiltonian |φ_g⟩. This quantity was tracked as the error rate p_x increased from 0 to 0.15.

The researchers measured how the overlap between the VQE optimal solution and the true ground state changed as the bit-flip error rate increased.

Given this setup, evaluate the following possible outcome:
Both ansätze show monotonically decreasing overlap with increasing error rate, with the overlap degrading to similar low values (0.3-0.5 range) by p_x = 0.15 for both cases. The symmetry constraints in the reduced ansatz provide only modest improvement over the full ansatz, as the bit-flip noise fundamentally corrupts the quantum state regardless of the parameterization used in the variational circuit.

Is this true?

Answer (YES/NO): NO